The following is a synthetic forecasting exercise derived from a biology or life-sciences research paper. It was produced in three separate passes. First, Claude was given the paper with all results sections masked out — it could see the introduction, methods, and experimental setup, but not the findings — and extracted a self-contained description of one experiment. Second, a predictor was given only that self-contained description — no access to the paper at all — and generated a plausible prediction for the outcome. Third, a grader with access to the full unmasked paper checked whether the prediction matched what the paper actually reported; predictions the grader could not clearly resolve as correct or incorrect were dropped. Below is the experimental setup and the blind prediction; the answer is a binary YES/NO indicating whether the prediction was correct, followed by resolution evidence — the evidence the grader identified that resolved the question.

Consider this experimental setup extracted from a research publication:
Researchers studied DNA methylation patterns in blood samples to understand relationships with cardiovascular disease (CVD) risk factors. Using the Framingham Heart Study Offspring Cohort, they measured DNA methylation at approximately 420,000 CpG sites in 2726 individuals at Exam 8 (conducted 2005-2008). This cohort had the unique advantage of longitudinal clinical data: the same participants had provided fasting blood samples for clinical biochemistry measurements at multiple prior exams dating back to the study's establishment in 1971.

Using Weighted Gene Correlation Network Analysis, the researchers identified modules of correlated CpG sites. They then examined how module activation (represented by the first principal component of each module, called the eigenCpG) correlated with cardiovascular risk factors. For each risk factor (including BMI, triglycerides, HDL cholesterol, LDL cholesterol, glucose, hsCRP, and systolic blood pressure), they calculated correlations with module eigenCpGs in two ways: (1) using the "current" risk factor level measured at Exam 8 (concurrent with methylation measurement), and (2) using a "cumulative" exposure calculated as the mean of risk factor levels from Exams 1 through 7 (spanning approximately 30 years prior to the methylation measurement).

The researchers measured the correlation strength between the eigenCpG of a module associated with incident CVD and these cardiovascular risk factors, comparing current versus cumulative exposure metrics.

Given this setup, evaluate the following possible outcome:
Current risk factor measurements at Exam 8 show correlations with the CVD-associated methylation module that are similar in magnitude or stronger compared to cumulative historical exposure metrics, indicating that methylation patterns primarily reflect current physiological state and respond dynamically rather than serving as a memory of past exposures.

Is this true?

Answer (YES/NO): NO